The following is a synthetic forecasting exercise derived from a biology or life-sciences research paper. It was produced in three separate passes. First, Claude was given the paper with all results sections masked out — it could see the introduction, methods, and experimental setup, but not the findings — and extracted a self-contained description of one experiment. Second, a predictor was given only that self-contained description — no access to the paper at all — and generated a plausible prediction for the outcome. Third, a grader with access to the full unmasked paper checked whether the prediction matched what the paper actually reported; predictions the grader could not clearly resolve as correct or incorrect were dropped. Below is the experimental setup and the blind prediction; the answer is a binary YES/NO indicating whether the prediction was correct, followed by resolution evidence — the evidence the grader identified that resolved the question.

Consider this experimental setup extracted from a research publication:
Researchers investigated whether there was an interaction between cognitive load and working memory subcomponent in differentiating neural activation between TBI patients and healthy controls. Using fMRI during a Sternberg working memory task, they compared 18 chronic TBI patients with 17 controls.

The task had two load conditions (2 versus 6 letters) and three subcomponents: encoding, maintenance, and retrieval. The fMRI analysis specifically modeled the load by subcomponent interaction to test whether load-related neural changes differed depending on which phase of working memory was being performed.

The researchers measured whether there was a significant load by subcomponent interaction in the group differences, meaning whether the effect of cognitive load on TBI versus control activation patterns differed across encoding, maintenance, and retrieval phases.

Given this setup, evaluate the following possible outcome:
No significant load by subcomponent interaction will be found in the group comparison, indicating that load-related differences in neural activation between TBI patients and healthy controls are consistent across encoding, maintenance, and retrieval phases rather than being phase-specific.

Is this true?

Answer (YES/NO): NO